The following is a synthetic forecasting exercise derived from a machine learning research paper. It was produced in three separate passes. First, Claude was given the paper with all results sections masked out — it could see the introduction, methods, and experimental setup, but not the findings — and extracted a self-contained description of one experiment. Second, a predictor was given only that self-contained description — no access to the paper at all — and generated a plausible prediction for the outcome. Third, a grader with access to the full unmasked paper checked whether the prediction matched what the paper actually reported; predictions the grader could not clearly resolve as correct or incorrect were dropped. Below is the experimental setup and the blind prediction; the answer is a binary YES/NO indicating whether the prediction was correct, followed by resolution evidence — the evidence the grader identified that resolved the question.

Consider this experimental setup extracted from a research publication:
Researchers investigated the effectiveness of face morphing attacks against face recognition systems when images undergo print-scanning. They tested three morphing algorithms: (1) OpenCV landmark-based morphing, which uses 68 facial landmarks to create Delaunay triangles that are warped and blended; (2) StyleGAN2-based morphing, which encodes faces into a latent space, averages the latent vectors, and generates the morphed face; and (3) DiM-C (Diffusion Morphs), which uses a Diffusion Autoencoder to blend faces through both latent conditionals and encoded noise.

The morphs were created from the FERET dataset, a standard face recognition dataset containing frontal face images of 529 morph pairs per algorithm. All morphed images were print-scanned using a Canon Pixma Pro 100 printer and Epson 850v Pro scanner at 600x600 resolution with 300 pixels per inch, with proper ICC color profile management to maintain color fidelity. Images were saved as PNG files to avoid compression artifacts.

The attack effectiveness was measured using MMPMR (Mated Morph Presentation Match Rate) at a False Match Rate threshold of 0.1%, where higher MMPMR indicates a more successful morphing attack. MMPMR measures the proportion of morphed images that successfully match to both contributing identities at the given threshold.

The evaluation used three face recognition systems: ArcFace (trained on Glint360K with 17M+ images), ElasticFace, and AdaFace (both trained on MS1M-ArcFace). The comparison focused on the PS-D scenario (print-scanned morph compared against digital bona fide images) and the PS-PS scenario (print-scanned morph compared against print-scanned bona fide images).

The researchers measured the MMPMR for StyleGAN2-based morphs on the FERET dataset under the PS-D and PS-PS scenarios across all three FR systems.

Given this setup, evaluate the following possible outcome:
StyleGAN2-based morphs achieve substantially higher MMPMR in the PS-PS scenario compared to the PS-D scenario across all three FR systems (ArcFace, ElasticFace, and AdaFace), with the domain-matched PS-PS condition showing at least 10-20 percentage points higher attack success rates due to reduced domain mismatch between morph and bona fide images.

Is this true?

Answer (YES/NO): NO